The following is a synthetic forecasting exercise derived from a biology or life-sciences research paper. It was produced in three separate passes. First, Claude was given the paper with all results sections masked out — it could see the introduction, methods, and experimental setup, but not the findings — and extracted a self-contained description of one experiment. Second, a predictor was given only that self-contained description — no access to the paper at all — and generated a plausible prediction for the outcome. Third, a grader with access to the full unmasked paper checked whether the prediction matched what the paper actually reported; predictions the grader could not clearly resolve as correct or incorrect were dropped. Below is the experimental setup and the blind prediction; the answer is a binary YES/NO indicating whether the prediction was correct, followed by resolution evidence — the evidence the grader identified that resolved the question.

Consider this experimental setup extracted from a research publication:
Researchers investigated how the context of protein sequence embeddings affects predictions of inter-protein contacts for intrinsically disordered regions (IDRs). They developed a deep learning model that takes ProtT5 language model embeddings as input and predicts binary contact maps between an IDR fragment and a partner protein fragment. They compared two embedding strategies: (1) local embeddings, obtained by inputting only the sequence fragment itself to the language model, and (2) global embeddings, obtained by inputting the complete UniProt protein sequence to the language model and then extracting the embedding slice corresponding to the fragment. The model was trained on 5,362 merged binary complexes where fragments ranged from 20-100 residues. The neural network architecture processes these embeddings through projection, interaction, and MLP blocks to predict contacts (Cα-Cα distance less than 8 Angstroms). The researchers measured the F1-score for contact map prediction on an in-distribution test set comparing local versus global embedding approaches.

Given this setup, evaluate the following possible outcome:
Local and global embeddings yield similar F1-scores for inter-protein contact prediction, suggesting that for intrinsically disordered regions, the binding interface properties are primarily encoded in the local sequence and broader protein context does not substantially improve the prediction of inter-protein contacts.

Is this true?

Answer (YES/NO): NO